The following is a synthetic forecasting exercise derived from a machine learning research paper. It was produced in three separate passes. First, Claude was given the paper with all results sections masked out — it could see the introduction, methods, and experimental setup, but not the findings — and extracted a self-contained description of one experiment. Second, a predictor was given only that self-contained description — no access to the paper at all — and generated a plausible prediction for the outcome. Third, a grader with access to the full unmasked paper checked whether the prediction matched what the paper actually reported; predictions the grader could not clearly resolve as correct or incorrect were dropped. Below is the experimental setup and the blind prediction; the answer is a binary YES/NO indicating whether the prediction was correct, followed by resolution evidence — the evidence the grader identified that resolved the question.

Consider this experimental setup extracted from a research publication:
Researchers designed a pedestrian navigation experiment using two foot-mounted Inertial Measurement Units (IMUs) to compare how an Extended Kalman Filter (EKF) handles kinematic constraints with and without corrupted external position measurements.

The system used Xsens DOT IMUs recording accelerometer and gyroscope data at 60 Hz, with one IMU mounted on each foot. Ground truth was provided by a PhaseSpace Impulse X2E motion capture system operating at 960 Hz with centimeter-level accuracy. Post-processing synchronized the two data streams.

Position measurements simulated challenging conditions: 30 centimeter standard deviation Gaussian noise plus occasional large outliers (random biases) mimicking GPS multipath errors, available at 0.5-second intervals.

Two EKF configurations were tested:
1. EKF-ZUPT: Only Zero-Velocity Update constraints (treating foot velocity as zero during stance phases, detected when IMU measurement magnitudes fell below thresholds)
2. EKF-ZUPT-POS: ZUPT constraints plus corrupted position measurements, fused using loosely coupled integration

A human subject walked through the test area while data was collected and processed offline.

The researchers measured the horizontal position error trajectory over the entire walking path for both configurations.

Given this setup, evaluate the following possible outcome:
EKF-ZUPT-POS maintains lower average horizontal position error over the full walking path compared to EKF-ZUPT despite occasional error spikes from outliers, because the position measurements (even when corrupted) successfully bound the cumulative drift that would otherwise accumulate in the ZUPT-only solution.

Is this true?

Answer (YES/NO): YES